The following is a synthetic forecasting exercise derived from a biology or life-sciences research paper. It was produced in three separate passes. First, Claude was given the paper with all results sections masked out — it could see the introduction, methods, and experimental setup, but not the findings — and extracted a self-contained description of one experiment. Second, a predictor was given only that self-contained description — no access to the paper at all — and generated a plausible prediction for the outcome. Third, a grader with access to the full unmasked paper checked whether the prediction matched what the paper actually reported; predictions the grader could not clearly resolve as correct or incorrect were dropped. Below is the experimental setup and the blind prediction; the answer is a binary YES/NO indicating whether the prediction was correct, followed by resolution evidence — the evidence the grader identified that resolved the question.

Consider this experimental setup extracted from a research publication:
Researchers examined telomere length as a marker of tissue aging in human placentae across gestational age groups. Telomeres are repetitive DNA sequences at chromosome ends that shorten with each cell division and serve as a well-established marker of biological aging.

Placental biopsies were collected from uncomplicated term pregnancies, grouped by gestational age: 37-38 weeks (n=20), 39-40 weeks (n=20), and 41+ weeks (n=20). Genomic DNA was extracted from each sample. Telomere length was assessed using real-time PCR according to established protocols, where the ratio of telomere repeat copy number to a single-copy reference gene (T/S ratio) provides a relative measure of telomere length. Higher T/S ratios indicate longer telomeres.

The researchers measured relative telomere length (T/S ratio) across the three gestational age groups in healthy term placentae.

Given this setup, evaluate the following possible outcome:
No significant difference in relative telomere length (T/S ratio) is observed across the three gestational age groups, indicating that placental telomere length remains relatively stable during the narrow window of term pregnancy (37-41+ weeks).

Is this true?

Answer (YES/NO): YES